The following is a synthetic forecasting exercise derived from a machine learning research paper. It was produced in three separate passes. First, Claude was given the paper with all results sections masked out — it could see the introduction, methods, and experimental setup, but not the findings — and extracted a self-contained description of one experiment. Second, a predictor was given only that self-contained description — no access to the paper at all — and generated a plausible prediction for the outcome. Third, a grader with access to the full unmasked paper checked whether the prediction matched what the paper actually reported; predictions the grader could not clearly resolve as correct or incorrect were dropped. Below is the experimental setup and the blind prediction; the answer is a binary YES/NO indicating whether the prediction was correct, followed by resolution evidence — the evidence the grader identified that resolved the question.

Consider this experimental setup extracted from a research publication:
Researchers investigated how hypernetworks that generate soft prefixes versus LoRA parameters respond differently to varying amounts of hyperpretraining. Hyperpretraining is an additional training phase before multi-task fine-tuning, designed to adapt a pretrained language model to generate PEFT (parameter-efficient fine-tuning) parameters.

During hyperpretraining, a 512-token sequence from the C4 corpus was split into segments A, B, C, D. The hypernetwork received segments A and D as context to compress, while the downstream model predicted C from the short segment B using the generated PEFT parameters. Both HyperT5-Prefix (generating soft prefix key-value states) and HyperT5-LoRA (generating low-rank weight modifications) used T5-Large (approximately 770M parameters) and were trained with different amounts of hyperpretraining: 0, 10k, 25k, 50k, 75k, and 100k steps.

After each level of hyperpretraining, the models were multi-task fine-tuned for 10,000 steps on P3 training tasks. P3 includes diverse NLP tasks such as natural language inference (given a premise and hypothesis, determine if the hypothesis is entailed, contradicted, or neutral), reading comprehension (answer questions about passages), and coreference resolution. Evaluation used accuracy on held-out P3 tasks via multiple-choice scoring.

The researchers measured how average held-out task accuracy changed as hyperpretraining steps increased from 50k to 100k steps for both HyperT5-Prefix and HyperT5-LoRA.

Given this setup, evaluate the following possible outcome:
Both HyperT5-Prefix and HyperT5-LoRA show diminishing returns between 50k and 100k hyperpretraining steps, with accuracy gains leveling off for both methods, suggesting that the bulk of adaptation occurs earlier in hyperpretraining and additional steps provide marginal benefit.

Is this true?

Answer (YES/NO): NO